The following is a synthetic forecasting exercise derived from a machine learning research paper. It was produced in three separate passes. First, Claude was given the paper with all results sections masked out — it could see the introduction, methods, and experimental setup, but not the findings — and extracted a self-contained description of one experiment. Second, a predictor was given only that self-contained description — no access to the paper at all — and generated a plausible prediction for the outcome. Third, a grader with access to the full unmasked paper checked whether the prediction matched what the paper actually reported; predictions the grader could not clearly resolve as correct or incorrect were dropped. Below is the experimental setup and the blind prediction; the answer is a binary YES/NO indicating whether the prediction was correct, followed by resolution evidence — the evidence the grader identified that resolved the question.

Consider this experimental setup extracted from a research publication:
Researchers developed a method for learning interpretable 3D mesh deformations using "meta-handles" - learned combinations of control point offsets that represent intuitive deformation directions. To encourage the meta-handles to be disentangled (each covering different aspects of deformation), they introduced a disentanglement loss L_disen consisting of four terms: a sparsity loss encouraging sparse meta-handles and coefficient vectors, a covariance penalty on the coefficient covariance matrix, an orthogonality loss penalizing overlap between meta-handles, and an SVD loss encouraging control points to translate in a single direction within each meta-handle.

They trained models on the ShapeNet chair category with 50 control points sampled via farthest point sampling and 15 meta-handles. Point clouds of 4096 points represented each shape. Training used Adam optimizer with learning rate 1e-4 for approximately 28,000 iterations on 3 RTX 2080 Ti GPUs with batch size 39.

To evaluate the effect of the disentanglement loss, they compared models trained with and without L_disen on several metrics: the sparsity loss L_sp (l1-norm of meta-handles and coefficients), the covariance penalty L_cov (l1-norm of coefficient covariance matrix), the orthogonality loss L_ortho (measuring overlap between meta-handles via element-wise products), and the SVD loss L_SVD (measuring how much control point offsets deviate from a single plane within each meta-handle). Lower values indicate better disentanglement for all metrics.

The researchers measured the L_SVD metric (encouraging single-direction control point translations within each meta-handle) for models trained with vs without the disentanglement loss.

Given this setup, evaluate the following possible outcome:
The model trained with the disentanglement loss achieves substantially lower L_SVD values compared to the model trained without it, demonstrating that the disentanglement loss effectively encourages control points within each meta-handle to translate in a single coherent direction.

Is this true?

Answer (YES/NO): YES